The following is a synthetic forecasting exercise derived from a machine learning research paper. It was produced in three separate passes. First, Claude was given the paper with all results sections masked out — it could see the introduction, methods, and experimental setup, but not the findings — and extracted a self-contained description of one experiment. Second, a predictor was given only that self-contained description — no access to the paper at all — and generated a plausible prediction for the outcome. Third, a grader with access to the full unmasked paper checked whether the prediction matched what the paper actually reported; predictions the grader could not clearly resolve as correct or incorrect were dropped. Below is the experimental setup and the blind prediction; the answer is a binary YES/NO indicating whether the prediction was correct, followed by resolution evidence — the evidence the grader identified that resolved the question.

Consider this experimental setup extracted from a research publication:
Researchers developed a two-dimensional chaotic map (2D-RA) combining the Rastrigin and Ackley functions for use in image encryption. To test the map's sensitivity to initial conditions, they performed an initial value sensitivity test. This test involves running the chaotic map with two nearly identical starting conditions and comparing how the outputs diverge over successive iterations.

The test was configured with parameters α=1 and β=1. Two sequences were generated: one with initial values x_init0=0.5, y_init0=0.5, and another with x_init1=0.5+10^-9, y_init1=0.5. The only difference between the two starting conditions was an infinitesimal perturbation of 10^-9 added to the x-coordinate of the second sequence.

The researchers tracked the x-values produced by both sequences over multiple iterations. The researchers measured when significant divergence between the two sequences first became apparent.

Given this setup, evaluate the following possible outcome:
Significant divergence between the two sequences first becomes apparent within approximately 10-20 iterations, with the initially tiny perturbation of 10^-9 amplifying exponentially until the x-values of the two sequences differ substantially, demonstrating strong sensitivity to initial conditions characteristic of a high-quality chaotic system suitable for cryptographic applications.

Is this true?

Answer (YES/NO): NO